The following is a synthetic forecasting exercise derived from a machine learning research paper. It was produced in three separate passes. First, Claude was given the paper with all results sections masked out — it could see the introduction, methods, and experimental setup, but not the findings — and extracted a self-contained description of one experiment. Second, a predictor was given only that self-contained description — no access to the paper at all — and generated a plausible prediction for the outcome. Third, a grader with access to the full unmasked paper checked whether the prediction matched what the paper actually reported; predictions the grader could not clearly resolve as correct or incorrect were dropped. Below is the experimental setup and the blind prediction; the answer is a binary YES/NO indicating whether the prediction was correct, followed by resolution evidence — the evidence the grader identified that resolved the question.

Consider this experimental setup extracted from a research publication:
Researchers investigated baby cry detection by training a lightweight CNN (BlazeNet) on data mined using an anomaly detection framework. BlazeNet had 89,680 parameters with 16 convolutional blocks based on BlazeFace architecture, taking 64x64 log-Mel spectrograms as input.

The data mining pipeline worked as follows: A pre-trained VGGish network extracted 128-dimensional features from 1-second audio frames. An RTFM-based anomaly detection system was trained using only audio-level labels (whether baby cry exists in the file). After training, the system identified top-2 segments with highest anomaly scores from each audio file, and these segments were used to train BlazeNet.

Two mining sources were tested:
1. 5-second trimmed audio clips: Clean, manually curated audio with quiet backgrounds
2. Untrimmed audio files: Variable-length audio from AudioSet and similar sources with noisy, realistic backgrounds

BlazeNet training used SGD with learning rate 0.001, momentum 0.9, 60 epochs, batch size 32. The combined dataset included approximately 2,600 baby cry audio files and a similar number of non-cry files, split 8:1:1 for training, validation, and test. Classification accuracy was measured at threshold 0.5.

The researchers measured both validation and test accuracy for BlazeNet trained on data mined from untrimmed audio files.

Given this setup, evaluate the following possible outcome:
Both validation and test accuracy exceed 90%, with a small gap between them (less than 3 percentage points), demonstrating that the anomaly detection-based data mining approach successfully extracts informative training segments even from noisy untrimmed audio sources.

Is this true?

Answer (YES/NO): NO